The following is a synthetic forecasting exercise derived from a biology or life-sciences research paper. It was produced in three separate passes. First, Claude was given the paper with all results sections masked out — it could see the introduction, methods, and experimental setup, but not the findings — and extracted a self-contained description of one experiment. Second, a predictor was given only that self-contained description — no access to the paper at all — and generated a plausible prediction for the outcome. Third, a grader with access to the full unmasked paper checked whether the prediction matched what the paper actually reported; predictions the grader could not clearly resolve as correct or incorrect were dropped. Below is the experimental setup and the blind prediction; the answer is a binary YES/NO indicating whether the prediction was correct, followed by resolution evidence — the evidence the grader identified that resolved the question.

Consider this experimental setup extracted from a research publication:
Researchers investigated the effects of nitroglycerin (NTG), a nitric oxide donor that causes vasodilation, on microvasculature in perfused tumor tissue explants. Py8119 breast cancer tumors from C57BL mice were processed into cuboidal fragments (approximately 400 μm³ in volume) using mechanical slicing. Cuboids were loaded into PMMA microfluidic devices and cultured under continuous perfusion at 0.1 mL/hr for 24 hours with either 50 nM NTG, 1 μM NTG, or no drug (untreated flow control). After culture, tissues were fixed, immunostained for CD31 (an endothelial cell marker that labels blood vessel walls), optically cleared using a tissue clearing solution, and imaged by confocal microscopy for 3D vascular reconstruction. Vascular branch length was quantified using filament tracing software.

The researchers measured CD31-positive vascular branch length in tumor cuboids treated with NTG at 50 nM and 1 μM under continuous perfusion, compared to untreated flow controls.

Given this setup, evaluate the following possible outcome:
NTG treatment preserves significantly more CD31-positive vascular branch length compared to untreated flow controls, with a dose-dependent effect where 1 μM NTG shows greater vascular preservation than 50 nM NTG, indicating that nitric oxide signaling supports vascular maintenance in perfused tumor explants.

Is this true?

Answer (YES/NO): NO